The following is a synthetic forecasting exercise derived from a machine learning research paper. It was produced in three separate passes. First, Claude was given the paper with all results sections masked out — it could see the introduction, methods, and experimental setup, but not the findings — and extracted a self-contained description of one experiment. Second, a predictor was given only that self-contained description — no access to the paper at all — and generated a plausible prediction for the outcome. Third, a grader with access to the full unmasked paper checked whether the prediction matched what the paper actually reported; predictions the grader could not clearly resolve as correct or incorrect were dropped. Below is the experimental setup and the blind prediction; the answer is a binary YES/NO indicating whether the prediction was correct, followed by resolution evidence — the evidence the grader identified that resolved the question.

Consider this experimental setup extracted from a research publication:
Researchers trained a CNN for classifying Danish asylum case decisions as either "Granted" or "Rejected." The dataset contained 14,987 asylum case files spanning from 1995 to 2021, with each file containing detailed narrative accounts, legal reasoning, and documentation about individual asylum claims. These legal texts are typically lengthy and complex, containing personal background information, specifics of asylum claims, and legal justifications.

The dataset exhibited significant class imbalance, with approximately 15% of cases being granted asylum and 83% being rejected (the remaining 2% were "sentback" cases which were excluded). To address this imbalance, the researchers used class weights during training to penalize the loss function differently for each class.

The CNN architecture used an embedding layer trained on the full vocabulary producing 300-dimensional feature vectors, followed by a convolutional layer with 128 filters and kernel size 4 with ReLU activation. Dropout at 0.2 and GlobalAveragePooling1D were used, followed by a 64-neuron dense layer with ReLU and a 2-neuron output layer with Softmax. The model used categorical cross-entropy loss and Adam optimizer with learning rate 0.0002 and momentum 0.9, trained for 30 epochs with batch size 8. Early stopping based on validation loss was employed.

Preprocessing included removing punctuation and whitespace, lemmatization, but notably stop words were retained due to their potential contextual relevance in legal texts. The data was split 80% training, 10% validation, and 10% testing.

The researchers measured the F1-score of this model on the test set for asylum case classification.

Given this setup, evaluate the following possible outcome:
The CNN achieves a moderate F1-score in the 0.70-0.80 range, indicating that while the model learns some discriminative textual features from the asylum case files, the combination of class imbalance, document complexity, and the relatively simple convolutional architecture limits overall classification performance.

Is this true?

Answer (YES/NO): NO